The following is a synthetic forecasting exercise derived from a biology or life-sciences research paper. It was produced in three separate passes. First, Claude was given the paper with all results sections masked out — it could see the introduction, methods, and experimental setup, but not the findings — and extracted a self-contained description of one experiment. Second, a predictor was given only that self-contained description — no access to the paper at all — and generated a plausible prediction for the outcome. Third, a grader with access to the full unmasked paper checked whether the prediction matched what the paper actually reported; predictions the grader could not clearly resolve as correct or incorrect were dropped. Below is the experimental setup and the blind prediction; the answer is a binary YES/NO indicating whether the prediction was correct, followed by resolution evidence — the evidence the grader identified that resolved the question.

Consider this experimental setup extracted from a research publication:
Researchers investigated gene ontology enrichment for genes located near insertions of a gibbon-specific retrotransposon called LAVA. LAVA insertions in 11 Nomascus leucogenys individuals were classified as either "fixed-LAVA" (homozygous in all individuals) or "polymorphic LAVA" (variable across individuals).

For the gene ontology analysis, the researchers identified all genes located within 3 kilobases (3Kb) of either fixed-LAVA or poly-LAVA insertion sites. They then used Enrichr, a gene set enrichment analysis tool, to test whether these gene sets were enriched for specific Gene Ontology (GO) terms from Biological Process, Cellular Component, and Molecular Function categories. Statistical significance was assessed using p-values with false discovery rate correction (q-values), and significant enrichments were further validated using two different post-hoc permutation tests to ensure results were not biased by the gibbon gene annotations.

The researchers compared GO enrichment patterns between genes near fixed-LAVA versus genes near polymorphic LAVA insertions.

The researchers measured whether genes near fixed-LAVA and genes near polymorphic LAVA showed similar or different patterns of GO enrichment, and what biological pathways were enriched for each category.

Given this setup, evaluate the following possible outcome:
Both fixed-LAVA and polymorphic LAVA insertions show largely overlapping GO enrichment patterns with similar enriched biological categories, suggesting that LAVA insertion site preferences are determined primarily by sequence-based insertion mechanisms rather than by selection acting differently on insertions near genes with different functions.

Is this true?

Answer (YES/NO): NO